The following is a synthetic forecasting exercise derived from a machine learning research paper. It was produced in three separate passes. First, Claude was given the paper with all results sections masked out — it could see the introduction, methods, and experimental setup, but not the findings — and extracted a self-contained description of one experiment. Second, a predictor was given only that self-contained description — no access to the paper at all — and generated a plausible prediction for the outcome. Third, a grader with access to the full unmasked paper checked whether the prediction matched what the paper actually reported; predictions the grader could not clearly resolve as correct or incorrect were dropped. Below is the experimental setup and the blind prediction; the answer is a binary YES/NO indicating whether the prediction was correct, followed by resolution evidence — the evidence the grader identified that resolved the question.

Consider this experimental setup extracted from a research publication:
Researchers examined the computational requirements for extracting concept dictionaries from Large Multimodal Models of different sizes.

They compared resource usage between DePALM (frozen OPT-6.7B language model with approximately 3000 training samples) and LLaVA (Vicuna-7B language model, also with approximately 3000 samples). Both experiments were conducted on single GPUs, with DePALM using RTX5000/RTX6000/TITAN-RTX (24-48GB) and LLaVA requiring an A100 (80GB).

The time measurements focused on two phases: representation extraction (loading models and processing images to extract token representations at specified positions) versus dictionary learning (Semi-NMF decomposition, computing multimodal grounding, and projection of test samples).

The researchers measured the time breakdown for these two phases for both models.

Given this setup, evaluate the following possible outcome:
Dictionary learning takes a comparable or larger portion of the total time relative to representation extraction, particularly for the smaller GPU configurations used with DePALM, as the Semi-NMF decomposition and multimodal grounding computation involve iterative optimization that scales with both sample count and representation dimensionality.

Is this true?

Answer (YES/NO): NO